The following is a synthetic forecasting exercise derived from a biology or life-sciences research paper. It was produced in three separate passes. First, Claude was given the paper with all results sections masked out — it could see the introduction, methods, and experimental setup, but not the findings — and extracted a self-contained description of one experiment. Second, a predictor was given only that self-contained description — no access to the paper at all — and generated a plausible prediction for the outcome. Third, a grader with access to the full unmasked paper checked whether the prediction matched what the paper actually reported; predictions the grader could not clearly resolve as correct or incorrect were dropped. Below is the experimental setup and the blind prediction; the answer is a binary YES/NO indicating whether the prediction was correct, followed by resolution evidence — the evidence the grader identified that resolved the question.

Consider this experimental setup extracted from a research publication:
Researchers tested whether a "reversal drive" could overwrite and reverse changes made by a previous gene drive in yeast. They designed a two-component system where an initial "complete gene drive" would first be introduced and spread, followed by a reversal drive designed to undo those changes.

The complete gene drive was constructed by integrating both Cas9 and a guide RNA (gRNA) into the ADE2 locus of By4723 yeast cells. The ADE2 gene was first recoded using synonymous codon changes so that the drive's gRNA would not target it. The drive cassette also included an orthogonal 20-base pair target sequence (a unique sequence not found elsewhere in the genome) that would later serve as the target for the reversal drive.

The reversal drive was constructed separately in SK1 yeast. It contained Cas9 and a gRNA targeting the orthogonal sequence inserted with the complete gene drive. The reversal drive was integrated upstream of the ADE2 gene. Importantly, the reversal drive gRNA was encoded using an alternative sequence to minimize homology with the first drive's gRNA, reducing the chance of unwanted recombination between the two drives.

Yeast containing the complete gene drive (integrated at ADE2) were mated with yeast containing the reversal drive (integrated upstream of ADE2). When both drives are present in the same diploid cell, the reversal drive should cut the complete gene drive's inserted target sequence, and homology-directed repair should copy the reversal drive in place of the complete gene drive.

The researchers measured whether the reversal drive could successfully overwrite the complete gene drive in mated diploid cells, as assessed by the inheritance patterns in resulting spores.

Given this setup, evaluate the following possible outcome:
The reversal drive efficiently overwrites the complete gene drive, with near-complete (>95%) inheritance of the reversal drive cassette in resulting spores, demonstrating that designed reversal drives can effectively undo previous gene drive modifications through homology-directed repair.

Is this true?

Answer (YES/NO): YES